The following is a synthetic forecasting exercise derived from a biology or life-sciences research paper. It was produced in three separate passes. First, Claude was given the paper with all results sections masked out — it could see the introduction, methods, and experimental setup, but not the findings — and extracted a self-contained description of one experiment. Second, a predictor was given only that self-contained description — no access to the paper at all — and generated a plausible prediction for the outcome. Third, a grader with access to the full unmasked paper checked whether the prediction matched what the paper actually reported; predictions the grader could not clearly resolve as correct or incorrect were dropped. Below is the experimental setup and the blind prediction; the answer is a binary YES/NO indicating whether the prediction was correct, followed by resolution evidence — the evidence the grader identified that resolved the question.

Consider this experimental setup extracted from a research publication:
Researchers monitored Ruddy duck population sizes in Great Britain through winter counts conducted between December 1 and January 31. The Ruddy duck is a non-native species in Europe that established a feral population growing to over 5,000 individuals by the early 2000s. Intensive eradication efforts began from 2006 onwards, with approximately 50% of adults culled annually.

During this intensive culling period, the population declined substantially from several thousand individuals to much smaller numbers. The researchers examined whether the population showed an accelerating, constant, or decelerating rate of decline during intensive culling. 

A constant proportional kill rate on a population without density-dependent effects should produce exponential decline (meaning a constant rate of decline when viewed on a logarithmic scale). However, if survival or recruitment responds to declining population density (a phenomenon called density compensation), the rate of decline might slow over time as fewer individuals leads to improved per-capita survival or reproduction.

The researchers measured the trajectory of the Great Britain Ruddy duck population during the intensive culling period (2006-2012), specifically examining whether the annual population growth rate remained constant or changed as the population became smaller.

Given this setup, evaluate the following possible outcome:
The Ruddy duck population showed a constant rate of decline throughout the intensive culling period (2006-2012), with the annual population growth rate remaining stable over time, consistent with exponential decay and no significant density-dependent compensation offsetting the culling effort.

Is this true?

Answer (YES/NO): YES